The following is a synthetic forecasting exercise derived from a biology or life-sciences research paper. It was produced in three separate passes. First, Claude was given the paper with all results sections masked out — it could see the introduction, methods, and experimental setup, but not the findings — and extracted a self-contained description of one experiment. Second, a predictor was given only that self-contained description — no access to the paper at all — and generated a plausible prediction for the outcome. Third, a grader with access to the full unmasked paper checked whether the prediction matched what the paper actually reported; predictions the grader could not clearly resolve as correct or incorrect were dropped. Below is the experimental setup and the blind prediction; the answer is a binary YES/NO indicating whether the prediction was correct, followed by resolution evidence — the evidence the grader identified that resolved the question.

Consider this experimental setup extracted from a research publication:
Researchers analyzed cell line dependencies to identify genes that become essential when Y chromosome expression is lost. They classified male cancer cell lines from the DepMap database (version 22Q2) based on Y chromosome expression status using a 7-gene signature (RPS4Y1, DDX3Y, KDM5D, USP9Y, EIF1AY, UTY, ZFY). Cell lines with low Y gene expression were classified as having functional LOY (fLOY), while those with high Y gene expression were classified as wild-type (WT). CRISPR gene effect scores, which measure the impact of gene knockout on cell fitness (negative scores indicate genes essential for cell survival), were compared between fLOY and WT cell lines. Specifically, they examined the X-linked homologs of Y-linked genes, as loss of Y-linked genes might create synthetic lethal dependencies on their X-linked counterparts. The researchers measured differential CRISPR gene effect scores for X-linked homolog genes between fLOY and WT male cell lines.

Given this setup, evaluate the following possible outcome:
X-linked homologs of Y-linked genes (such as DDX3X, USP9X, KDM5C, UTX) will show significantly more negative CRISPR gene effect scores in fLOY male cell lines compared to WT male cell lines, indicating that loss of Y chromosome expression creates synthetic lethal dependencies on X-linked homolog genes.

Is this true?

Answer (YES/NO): YES